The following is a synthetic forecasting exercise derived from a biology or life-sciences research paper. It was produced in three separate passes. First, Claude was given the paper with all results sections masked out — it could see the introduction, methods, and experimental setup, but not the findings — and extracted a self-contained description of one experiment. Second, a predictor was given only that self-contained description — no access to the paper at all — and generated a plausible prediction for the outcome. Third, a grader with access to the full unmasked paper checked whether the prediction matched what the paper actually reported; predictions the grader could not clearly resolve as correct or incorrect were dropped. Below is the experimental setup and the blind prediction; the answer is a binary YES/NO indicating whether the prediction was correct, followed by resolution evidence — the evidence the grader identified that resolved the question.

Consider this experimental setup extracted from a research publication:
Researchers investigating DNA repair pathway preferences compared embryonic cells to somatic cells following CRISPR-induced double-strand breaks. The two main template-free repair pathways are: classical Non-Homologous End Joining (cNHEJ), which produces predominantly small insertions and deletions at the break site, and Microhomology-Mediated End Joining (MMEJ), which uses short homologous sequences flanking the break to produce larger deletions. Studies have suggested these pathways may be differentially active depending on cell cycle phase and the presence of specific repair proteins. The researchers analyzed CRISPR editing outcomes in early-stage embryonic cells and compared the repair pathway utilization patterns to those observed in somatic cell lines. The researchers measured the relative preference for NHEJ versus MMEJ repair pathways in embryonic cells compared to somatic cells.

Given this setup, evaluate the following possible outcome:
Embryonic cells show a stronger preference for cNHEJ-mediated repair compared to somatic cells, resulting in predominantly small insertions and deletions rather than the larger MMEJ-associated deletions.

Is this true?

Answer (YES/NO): YES